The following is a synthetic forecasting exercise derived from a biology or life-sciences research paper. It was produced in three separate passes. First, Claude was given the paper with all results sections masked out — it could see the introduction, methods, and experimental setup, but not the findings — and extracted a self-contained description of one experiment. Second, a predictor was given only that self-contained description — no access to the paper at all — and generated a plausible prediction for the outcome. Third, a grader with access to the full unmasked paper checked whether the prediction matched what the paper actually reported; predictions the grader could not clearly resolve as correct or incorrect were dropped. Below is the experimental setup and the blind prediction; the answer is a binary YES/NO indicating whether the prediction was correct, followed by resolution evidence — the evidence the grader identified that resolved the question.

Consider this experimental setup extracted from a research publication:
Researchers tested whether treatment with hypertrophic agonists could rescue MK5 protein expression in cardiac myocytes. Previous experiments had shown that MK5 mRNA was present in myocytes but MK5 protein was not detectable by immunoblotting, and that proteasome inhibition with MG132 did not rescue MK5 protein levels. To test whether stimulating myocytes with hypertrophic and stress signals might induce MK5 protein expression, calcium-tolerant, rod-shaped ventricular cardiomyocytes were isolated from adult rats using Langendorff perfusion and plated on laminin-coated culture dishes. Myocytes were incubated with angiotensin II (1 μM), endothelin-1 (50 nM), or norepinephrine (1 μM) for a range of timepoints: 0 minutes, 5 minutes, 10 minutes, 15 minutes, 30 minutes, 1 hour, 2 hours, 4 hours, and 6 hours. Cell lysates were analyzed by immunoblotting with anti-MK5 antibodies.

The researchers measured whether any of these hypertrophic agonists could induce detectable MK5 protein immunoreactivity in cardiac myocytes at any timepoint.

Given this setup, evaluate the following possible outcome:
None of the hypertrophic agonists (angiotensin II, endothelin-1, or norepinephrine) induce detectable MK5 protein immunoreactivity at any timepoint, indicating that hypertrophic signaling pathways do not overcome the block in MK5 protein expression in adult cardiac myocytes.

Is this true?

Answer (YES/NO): YES